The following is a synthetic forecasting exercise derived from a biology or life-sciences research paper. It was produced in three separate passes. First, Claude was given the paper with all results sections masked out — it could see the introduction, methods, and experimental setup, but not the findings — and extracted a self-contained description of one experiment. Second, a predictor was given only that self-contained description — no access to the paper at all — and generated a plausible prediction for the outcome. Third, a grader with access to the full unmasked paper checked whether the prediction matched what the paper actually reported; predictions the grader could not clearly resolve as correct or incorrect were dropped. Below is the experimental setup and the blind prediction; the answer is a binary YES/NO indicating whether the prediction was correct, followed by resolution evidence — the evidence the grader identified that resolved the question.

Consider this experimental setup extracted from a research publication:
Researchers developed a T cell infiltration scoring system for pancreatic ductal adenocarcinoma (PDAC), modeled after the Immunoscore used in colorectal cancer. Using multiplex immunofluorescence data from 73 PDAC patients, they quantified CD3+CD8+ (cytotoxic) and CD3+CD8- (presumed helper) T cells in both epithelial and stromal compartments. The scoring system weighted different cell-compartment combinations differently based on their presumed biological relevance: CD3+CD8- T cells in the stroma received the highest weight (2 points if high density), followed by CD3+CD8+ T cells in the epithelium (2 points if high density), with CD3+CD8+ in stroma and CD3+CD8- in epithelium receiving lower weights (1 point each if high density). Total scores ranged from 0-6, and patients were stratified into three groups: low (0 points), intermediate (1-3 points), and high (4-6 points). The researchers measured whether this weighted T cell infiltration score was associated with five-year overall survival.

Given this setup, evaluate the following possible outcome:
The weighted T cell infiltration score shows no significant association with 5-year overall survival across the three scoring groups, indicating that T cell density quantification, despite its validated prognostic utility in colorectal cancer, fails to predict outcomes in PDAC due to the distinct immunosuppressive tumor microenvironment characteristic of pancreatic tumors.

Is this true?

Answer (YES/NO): NO